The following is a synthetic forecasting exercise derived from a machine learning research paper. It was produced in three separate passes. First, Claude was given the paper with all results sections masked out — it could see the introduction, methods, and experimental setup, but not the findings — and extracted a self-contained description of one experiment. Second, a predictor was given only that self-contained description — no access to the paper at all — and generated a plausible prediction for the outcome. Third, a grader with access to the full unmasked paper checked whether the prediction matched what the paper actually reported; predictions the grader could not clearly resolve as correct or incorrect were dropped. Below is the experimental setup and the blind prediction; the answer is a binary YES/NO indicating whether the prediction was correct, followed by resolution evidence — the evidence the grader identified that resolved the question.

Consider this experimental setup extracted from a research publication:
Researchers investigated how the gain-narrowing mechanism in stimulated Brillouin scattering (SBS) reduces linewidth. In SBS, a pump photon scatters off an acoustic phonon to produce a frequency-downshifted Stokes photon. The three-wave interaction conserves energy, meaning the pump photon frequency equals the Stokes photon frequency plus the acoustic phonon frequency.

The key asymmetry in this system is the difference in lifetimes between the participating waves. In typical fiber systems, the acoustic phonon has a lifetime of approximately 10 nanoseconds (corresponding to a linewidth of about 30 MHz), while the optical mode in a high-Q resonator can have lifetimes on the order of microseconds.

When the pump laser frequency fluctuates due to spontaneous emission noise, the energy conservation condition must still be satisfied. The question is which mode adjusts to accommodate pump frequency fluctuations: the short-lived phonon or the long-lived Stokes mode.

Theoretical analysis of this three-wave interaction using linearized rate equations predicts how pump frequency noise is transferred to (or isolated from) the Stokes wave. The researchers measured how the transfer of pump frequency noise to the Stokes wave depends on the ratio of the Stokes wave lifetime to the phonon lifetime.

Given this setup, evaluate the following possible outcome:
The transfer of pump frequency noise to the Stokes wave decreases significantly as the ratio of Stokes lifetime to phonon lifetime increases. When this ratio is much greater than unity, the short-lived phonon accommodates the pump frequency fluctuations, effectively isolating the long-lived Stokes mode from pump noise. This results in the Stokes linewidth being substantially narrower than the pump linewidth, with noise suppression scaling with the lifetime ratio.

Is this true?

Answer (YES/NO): NO